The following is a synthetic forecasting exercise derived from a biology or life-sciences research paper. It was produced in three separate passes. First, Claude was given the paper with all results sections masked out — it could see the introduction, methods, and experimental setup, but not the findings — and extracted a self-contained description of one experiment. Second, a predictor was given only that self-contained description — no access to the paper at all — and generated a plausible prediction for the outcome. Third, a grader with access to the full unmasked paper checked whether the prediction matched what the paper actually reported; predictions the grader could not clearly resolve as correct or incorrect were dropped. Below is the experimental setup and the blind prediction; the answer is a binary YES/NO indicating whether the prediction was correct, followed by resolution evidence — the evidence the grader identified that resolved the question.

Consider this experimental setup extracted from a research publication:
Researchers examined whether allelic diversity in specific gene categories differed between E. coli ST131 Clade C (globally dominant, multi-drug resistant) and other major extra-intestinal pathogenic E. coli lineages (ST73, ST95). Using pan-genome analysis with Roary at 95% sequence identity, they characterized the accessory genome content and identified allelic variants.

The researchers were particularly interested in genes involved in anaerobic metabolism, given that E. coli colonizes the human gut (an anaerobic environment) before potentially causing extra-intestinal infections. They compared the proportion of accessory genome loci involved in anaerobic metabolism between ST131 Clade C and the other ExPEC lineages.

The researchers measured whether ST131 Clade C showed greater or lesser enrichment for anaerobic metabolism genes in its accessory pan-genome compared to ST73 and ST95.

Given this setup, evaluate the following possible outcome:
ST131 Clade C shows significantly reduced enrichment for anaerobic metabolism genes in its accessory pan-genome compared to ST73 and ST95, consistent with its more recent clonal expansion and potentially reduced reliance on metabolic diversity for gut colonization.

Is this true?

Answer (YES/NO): NO